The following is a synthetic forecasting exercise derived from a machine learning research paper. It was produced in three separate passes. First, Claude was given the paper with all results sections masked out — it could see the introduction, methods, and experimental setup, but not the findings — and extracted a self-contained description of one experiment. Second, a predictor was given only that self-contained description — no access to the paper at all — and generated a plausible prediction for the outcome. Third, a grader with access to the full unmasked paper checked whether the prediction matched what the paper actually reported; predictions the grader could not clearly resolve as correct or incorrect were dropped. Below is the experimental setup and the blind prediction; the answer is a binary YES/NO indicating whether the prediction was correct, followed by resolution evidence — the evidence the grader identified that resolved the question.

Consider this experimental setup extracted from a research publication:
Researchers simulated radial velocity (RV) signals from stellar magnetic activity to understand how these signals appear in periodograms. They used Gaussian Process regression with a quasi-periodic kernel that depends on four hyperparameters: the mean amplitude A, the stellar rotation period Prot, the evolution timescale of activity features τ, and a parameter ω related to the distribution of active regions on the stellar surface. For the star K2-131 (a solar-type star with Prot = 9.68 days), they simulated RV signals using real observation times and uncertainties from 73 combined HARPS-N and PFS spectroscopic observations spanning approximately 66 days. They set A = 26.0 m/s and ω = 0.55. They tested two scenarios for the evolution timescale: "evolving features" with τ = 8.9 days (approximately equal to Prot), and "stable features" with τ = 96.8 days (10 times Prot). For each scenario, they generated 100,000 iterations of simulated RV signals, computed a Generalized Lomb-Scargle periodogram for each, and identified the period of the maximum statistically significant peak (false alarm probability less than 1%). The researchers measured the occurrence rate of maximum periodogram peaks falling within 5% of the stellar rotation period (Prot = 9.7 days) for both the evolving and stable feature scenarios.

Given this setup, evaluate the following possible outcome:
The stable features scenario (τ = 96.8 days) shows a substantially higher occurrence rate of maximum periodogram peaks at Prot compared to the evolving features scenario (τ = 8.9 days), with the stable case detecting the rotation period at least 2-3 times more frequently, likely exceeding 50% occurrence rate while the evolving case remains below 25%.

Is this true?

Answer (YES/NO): NO